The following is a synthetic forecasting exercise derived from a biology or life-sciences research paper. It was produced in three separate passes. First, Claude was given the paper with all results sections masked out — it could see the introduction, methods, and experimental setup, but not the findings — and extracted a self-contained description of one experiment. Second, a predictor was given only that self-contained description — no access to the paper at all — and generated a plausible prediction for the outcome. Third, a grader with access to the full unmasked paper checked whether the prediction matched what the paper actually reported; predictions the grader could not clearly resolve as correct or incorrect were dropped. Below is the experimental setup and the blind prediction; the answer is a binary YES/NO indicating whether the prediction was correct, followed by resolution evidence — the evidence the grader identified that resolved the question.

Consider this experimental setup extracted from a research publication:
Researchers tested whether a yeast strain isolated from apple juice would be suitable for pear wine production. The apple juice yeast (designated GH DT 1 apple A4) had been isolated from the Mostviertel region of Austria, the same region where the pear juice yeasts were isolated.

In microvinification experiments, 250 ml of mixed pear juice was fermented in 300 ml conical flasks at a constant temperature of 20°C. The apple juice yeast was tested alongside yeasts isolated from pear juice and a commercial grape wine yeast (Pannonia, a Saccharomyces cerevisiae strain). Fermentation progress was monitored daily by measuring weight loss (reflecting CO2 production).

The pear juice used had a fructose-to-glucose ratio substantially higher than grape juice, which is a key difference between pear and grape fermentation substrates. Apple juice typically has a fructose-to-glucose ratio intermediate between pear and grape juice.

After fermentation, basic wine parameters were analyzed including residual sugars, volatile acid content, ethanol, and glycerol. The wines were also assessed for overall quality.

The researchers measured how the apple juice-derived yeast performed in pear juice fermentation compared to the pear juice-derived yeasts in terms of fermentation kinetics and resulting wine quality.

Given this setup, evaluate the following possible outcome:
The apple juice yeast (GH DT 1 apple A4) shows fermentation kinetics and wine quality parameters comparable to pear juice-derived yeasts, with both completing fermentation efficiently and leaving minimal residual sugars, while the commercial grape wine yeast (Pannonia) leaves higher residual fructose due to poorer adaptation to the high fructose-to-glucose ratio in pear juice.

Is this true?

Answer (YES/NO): NO